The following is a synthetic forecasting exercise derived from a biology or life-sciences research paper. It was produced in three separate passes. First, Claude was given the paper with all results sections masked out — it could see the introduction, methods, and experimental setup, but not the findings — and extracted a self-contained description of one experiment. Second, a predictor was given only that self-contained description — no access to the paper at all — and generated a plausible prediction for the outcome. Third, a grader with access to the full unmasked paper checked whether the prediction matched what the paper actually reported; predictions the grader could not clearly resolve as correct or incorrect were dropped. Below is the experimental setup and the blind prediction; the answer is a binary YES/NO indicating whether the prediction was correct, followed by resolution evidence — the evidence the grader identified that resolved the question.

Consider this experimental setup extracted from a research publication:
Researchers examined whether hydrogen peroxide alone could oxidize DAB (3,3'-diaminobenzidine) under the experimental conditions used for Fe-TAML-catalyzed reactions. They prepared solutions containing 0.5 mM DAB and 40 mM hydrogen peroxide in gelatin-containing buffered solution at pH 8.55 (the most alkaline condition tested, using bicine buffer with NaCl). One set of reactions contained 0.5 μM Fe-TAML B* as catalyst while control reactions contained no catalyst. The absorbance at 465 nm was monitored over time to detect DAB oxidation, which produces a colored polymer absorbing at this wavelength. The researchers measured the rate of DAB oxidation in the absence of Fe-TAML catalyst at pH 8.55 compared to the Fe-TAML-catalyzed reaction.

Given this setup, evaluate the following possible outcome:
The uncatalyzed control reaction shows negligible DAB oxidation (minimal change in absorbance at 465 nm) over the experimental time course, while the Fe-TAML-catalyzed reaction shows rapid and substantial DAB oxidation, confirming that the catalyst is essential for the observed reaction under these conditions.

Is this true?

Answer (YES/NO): YES